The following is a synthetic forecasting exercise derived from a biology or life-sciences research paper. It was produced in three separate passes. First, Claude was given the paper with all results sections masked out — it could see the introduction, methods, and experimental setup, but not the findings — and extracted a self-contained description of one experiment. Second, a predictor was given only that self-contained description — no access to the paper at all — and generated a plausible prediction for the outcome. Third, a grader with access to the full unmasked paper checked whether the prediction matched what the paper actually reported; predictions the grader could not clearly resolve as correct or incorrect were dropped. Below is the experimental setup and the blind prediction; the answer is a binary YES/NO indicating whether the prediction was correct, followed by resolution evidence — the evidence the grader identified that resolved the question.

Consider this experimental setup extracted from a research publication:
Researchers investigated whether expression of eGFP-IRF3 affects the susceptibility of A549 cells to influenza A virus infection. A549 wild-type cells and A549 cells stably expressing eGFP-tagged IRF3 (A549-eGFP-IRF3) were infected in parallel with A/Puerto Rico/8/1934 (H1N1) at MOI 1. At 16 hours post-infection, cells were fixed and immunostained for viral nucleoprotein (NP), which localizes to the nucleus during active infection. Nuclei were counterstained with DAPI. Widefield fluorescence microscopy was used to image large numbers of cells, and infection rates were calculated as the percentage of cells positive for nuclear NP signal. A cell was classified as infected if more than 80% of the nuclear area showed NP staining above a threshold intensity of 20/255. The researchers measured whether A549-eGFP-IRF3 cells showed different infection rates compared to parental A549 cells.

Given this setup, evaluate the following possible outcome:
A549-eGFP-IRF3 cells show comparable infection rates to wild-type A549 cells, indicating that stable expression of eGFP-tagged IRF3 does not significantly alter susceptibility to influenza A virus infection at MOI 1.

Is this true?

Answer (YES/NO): NO